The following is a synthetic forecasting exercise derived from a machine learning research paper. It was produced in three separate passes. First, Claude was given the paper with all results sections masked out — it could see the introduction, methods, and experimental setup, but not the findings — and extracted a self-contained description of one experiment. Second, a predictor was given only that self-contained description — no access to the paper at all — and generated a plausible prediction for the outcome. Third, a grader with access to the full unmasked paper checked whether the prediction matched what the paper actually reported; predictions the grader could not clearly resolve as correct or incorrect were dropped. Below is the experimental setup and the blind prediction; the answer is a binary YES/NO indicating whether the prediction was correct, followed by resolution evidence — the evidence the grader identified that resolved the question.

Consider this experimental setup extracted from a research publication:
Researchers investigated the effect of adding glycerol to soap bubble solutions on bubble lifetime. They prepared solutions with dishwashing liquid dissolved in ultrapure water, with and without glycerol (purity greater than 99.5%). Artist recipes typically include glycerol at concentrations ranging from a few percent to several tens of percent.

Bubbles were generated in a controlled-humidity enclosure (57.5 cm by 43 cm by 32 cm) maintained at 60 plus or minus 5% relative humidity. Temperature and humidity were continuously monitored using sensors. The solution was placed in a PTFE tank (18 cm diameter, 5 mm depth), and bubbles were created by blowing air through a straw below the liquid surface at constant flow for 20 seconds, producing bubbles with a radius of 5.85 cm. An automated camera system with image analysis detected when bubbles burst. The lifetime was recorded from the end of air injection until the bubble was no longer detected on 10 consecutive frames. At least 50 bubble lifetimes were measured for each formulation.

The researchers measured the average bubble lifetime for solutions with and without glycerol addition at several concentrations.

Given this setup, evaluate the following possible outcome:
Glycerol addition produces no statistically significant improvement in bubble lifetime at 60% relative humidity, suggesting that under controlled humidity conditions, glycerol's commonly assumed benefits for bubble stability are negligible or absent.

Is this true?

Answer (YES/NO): NO